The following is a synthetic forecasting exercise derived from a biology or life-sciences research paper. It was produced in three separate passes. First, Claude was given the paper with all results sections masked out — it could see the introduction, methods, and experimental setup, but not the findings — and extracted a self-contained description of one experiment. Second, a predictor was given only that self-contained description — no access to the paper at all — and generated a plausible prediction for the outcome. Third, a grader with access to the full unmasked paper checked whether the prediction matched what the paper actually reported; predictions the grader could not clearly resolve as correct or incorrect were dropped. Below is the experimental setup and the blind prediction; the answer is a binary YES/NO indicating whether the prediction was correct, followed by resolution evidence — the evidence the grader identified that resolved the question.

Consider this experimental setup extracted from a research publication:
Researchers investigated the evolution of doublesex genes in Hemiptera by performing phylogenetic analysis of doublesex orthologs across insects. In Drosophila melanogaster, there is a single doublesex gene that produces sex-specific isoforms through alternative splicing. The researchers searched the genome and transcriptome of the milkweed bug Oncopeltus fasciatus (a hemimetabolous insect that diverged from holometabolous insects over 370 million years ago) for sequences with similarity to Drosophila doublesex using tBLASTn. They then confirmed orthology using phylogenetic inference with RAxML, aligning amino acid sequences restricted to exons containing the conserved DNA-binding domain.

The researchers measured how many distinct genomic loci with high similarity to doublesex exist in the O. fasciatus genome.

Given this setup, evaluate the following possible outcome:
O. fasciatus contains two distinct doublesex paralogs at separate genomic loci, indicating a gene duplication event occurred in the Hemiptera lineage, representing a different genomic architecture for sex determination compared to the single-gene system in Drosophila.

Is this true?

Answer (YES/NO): NO